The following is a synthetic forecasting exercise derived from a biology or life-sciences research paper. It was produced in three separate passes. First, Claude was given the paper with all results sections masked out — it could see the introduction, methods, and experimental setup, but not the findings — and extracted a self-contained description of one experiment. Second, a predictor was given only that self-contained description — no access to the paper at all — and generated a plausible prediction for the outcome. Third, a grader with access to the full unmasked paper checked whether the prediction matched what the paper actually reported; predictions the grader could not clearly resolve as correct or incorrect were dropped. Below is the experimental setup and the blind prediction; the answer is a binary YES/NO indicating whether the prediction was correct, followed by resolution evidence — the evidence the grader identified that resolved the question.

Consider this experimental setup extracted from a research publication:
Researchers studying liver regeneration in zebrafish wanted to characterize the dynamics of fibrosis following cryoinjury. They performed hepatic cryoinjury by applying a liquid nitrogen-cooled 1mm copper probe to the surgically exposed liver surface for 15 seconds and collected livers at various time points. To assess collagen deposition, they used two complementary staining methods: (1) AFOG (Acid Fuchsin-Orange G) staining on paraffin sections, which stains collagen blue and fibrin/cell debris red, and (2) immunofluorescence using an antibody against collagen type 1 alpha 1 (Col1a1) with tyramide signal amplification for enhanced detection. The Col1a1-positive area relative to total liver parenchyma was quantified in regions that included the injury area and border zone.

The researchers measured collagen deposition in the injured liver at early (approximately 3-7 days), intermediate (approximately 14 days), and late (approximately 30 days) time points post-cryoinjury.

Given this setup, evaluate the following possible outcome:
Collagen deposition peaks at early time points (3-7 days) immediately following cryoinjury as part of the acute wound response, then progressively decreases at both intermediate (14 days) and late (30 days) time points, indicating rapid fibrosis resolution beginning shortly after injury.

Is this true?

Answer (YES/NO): YES